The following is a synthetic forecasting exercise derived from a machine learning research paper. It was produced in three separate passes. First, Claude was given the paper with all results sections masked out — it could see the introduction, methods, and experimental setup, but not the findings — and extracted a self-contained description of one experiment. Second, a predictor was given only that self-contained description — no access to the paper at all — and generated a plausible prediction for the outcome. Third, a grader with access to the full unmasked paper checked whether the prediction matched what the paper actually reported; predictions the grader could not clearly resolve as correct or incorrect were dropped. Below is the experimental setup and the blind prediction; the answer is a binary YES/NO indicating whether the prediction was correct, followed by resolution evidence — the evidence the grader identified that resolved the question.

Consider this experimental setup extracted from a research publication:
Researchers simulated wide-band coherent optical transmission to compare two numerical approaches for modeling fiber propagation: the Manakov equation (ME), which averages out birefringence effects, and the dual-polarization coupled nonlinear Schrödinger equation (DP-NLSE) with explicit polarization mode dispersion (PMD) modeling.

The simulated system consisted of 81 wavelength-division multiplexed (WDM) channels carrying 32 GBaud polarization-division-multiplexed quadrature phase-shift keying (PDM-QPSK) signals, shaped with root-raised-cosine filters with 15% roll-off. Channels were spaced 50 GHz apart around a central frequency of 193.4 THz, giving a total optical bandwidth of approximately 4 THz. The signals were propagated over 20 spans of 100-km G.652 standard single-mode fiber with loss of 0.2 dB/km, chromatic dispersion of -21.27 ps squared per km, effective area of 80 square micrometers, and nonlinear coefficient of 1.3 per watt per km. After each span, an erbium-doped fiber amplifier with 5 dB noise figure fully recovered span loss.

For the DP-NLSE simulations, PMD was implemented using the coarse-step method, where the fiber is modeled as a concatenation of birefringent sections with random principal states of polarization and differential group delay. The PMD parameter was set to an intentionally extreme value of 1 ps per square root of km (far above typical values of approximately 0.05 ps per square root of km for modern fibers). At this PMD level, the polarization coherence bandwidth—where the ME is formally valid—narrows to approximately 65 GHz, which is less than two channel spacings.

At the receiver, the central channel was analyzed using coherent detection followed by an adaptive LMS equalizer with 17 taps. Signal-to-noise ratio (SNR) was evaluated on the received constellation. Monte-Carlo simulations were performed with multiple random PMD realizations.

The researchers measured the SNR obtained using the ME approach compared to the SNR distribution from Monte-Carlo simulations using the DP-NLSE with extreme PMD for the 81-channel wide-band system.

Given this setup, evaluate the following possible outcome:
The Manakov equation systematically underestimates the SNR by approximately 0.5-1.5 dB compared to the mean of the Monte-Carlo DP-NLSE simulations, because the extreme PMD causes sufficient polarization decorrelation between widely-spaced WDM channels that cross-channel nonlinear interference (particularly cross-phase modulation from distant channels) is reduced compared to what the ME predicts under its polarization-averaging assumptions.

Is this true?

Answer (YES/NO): NO